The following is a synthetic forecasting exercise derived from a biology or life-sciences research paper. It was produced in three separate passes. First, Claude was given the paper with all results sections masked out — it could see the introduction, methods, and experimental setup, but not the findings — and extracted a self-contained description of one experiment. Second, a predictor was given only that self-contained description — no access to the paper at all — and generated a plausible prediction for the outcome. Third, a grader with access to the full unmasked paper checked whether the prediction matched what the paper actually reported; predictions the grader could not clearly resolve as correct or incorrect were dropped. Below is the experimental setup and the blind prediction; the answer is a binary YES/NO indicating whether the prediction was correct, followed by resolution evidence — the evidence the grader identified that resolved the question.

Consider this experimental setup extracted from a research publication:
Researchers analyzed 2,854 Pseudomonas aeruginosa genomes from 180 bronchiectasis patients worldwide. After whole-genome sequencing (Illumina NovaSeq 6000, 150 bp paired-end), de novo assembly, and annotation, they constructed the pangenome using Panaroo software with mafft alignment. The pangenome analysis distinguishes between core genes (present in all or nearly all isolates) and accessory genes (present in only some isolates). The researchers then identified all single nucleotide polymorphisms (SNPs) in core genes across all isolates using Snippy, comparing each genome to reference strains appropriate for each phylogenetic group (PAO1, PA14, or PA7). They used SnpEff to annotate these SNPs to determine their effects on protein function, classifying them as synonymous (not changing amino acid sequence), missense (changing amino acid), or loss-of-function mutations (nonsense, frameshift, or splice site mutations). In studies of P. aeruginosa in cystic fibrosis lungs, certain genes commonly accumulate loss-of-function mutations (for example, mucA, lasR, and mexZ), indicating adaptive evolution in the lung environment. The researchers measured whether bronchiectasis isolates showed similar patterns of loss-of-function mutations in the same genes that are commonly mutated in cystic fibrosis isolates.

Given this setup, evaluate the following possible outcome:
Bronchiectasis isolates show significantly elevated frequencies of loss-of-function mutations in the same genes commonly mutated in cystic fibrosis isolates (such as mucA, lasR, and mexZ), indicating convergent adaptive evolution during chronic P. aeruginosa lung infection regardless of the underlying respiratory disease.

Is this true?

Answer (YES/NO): NO